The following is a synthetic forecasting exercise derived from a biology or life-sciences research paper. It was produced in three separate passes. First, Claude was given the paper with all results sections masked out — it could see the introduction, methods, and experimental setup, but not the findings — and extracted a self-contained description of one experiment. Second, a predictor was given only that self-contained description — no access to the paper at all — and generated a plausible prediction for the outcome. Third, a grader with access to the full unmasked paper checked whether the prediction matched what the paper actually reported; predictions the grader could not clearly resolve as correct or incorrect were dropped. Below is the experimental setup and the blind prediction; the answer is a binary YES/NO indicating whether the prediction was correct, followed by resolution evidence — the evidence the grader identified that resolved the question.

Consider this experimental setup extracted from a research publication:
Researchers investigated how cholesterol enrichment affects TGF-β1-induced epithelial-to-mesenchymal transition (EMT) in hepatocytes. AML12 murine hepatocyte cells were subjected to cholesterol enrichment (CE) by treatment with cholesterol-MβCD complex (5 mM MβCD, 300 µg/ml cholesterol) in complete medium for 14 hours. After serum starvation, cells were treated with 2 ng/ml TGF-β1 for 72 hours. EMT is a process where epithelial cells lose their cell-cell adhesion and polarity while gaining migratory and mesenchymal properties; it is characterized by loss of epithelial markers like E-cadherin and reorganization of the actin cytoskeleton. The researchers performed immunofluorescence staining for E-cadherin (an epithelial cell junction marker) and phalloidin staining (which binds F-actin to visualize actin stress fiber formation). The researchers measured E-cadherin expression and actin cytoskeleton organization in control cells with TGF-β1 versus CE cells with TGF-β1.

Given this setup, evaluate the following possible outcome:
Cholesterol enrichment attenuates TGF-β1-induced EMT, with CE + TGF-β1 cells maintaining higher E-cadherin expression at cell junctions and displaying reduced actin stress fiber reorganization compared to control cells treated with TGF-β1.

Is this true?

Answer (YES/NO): YES